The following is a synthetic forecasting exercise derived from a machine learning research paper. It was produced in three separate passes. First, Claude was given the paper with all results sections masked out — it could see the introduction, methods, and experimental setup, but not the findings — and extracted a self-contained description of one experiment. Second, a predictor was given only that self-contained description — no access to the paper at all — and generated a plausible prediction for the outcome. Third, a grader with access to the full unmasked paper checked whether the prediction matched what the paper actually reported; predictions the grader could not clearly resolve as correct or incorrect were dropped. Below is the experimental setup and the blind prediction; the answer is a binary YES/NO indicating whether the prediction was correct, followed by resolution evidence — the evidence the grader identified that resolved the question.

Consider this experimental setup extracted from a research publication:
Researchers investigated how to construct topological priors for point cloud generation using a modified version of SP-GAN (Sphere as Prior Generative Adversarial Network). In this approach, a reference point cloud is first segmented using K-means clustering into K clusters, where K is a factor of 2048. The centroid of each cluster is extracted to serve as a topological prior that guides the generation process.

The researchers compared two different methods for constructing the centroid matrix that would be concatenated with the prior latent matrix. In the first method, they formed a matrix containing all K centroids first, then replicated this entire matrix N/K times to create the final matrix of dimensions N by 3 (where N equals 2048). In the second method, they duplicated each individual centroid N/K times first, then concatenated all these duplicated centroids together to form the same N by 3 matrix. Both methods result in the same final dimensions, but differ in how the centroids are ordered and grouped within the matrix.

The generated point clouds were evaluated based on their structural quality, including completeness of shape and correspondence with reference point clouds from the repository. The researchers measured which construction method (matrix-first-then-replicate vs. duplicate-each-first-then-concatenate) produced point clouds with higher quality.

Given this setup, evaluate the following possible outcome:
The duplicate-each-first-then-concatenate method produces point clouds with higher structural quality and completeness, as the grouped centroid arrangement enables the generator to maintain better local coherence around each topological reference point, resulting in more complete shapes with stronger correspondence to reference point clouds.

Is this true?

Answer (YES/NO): YES